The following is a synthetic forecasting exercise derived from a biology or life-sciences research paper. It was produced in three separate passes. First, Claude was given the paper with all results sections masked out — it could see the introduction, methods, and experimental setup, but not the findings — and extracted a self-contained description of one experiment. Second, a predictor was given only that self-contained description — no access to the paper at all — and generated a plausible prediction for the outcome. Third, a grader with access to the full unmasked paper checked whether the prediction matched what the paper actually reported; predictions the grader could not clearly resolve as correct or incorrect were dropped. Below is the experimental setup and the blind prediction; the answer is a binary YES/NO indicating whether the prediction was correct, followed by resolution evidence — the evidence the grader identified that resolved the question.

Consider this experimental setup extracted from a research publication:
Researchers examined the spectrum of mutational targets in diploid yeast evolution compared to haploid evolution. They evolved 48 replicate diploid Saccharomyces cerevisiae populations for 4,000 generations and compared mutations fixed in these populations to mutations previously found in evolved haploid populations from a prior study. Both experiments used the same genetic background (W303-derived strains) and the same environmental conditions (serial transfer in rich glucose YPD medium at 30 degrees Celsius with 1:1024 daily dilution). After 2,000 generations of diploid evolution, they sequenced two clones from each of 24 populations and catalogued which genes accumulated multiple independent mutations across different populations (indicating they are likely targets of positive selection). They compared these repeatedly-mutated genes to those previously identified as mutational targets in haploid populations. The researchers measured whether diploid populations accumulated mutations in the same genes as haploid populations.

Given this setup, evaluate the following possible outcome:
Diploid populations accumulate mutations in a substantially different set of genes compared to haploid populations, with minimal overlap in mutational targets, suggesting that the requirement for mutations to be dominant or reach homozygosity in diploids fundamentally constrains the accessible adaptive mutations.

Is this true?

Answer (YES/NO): YES